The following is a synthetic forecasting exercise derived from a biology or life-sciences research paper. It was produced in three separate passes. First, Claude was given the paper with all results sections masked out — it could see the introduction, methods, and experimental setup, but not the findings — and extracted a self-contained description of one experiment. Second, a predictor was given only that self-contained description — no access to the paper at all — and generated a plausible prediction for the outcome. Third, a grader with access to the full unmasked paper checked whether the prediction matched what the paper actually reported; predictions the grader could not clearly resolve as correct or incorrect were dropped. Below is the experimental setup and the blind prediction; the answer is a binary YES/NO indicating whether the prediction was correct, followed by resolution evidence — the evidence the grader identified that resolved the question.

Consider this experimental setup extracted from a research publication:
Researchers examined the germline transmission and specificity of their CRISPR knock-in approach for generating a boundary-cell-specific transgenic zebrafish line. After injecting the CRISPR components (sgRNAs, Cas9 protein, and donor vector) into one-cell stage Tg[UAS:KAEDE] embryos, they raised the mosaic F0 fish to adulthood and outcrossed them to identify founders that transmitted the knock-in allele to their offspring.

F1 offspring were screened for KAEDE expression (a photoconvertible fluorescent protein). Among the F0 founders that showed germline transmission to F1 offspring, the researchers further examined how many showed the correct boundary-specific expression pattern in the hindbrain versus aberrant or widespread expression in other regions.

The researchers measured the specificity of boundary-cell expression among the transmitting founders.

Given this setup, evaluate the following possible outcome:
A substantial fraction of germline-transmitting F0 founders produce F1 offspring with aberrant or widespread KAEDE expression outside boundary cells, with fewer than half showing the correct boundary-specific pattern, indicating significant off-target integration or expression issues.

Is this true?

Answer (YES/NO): NO